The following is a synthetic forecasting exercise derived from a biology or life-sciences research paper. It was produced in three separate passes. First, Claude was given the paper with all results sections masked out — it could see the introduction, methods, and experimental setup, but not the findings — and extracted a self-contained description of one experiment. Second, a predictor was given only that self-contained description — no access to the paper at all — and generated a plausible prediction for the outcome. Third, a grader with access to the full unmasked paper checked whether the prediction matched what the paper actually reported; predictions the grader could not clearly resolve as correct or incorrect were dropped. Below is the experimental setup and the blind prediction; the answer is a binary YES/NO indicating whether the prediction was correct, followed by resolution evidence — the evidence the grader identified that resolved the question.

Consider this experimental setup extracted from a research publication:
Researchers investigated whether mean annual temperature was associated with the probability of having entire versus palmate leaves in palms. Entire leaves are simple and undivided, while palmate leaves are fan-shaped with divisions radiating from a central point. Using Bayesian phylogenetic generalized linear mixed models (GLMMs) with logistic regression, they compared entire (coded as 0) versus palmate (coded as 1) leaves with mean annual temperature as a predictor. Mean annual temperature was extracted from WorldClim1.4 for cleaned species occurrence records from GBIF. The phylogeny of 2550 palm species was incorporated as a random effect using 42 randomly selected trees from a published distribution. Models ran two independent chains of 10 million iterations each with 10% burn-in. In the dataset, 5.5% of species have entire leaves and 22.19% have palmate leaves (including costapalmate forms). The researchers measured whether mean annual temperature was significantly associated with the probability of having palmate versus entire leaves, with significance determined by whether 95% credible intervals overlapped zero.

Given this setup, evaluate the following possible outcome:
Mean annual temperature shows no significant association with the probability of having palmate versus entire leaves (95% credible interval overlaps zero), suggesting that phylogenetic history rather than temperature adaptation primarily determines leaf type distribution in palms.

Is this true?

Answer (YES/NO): YES